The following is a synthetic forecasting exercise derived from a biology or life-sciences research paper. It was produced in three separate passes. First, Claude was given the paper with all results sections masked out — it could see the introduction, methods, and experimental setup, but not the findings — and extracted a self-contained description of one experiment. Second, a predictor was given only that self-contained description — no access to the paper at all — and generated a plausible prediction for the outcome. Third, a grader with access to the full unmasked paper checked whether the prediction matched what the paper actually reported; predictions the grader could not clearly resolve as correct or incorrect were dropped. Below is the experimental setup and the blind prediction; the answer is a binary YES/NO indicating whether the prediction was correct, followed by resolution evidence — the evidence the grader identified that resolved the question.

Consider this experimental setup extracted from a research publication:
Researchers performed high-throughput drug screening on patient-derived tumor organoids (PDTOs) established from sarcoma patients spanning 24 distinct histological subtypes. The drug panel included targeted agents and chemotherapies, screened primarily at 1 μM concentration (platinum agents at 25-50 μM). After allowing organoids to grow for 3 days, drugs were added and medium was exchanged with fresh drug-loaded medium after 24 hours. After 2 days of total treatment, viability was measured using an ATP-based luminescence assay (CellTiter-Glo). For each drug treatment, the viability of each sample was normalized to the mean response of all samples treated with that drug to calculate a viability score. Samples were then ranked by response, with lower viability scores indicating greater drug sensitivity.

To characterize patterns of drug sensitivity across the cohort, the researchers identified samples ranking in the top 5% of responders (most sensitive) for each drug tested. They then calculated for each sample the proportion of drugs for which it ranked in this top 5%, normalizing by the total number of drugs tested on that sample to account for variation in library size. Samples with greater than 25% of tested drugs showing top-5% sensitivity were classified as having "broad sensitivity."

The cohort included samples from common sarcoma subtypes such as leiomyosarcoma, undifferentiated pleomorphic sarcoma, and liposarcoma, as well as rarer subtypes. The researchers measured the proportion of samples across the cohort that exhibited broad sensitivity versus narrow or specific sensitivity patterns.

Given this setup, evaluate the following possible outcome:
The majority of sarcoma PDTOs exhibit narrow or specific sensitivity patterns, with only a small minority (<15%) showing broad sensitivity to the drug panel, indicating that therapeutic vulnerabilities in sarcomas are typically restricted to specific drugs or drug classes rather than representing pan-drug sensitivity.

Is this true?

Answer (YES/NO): YES